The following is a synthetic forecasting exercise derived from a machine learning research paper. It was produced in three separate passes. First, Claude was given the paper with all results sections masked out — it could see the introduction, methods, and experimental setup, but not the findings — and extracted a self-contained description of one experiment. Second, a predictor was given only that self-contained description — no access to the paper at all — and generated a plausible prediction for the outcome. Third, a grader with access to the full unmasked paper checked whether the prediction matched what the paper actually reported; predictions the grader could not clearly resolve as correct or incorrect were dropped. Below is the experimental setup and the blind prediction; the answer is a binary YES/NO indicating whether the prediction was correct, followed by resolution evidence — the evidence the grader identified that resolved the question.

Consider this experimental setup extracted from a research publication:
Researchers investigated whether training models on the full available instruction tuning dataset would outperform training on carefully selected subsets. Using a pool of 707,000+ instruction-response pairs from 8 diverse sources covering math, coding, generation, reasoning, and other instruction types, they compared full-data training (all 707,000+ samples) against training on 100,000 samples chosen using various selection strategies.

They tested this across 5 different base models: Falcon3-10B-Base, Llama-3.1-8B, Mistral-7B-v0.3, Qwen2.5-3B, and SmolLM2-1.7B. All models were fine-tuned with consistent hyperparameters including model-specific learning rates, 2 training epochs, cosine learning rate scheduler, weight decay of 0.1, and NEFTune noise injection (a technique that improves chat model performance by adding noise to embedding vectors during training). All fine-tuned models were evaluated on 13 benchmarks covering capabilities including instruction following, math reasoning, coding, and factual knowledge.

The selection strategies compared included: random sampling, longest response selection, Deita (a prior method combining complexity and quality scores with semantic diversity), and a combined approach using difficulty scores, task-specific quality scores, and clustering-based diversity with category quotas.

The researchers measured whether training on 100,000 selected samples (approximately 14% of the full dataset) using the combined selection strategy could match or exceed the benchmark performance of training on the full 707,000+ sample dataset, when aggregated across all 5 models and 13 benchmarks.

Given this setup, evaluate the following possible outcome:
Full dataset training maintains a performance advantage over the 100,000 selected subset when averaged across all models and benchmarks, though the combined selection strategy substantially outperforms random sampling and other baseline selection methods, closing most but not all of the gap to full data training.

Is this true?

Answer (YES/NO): NO